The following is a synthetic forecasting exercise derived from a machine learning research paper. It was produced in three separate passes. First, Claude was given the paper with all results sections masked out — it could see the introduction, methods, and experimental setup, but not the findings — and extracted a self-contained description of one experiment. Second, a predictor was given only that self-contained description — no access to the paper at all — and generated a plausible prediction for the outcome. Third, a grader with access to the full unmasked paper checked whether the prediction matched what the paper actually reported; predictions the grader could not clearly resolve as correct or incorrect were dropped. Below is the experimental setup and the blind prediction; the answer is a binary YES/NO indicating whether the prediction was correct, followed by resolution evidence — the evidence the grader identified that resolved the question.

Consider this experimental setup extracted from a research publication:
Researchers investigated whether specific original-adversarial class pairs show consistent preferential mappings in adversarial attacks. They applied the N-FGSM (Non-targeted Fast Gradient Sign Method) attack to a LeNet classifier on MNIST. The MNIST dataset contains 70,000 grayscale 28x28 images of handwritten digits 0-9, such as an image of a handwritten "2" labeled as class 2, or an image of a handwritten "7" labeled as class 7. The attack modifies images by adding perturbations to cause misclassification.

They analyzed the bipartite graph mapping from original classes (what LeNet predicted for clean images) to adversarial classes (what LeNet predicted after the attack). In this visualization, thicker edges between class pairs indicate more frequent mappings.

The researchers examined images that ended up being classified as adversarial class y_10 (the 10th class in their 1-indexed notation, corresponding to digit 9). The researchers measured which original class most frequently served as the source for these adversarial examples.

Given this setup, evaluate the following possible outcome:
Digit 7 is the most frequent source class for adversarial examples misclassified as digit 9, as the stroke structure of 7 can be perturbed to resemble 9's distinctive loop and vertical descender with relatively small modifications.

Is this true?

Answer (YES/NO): NO